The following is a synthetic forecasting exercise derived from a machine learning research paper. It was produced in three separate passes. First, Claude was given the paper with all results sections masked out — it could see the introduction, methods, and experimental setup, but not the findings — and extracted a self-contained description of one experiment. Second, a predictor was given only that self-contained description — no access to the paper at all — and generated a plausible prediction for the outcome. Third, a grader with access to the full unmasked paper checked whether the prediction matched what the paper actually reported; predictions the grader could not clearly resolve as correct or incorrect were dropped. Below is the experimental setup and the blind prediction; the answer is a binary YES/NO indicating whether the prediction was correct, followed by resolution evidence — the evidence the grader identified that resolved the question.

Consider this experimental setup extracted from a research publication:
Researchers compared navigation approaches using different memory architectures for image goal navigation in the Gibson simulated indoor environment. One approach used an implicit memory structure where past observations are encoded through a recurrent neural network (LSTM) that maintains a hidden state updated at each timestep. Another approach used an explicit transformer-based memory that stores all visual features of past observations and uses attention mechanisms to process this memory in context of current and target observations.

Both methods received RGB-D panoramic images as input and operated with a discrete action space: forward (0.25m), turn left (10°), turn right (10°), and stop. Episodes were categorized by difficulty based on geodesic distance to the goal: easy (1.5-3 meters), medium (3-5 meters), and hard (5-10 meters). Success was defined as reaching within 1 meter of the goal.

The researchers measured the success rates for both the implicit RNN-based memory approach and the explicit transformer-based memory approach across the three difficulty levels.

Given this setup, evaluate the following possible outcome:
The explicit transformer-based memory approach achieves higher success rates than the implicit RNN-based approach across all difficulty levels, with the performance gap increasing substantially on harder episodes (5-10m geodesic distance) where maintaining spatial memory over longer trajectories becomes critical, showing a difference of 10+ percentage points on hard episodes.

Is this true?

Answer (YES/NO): YES